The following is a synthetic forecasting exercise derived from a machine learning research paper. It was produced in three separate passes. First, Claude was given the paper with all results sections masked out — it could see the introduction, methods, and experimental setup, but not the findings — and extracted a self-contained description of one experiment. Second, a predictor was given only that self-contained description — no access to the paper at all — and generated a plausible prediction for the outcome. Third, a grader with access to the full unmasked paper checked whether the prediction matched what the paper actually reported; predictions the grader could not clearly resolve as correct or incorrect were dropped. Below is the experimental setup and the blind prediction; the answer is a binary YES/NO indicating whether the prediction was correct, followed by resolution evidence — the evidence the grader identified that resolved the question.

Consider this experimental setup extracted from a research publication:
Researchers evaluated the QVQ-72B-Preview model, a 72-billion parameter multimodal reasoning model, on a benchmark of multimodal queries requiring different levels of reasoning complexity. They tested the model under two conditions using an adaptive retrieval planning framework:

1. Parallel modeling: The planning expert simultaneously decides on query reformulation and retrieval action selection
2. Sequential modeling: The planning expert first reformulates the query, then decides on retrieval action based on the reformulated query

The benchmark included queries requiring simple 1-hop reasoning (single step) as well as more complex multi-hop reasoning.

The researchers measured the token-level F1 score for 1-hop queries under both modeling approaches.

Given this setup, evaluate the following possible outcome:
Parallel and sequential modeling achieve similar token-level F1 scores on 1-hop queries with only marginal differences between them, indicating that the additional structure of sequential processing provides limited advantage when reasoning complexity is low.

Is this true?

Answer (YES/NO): YES